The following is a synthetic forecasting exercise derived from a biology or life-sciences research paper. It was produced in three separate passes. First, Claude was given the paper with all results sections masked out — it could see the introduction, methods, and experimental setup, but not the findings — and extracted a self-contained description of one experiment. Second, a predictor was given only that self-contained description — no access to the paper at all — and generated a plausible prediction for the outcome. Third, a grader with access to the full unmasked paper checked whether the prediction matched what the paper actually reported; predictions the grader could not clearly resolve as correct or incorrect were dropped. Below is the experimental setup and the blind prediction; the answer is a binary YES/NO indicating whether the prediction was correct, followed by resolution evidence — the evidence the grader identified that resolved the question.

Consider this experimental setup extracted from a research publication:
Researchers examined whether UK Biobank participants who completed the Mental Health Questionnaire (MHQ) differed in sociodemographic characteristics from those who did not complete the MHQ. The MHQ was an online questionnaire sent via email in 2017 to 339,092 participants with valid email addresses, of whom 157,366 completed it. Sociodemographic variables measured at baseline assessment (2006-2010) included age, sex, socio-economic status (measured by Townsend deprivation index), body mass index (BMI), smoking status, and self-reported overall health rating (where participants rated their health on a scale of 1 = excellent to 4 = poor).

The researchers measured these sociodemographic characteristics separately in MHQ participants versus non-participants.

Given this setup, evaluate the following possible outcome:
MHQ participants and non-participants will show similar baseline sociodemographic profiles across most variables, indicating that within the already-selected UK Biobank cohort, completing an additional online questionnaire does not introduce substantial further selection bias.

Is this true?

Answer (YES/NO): NO